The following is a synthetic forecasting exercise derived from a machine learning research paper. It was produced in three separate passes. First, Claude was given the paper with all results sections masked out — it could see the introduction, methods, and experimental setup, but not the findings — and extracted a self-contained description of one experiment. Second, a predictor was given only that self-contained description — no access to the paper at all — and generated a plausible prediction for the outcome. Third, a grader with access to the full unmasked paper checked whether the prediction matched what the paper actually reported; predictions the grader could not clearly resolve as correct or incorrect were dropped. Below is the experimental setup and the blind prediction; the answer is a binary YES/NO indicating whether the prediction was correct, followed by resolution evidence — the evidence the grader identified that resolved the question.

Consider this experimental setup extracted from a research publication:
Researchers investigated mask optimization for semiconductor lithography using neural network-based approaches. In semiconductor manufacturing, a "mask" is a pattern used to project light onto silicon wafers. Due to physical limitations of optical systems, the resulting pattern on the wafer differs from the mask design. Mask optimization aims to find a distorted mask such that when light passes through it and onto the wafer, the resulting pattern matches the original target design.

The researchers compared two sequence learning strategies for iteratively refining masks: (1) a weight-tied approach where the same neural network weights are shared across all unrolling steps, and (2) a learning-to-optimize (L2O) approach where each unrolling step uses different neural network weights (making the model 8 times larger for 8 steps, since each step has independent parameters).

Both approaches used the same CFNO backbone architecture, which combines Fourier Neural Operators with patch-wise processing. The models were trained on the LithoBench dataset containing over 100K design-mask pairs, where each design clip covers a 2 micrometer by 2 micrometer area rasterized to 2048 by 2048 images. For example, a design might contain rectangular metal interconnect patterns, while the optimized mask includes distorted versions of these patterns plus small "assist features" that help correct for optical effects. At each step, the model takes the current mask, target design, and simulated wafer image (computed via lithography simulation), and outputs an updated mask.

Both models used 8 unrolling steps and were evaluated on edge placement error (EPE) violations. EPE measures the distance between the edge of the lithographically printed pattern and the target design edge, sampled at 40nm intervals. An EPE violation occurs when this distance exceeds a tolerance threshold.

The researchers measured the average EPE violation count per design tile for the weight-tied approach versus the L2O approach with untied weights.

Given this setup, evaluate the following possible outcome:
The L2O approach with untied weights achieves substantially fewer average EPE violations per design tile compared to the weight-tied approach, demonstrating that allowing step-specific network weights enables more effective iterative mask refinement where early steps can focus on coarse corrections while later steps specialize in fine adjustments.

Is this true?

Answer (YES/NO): NO